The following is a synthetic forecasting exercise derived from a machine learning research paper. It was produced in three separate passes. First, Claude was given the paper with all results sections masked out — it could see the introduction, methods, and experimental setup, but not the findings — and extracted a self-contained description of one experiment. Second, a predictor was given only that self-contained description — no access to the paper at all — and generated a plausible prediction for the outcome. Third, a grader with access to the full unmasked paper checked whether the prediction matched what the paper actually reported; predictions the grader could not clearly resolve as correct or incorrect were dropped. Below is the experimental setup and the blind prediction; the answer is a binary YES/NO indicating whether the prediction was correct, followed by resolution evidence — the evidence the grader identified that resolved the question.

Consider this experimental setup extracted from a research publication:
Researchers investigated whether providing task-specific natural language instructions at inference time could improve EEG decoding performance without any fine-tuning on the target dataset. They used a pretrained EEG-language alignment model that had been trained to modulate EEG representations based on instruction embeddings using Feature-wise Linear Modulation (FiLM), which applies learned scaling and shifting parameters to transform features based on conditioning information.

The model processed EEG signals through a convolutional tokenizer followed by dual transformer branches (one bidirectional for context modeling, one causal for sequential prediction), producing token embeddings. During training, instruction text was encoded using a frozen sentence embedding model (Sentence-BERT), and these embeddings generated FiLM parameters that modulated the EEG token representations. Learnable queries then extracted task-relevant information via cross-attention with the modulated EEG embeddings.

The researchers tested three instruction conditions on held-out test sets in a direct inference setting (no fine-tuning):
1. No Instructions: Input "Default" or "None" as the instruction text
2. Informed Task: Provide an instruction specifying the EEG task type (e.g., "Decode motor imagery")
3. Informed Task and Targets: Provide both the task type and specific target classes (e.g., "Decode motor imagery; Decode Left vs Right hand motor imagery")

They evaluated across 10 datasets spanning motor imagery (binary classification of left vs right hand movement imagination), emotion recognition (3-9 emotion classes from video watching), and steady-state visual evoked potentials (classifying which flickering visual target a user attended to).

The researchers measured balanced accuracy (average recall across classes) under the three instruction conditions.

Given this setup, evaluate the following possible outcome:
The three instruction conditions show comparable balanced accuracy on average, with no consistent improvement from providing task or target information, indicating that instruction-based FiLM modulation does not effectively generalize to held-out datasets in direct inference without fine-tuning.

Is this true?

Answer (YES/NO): NO